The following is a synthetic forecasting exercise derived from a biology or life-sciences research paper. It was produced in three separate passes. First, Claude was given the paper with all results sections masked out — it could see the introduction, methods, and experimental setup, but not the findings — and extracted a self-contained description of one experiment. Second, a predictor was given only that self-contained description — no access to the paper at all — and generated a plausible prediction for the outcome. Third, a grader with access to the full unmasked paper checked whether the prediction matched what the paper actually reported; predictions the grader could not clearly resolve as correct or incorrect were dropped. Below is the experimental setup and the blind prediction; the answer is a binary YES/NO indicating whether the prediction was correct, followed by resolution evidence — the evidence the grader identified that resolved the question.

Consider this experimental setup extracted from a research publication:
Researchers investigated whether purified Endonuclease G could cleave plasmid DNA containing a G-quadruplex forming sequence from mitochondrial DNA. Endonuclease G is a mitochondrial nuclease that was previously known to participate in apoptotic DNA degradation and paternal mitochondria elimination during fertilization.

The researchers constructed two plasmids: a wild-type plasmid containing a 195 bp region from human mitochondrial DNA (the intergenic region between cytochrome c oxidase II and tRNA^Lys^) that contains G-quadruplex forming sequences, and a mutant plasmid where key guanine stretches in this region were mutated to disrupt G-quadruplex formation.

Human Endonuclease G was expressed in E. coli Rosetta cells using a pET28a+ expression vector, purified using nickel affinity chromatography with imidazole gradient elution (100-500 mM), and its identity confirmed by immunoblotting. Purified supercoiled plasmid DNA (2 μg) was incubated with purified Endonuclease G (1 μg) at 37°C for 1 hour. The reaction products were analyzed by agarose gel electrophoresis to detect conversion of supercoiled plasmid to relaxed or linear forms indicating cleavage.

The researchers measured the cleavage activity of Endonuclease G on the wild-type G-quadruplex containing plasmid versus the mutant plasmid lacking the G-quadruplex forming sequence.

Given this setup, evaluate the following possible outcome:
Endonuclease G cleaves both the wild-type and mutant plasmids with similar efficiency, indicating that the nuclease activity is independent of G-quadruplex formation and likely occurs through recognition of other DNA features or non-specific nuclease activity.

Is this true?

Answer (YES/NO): NO